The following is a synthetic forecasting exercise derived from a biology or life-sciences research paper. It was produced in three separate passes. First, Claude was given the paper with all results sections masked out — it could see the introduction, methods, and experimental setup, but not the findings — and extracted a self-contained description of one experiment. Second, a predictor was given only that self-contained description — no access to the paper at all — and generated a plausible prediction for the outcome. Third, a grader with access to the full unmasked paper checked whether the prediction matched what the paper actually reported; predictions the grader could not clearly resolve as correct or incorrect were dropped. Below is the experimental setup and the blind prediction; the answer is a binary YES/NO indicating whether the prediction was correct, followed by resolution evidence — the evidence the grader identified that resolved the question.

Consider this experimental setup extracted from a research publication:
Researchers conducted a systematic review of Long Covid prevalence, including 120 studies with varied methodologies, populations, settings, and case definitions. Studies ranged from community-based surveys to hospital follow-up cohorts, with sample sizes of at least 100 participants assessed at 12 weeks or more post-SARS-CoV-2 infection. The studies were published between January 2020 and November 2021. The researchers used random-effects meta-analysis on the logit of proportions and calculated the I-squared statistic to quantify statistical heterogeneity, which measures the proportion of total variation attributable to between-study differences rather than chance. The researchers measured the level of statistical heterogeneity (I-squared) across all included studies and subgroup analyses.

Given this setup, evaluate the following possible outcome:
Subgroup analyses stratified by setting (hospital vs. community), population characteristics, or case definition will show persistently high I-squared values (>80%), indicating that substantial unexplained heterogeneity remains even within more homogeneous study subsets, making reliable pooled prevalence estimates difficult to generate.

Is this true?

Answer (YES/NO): YES